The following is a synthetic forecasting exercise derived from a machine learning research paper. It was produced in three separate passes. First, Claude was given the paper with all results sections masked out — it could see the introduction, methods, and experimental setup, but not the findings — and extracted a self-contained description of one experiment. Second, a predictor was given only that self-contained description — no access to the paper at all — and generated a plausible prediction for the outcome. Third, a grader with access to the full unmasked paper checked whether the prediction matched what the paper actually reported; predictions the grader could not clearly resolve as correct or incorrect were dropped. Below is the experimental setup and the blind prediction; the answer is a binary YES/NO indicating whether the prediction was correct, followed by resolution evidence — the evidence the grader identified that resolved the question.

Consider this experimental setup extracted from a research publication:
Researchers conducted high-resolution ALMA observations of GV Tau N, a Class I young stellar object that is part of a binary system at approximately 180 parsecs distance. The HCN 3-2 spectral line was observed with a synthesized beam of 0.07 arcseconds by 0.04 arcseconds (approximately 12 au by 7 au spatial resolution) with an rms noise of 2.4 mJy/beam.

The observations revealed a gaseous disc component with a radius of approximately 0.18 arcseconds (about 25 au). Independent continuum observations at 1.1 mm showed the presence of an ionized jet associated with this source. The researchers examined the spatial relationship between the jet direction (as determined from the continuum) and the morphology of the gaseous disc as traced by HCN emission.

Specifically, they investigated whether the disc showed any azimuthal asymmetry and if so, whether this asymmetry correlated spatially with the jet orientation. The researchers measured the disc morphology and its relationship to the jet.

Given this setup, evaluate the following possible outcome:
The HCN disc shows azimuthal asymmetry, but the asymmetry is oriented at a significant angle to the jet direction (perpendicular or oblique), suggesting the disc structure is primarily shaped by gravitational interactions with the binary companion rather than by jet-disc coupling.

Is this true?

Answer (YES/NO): NO